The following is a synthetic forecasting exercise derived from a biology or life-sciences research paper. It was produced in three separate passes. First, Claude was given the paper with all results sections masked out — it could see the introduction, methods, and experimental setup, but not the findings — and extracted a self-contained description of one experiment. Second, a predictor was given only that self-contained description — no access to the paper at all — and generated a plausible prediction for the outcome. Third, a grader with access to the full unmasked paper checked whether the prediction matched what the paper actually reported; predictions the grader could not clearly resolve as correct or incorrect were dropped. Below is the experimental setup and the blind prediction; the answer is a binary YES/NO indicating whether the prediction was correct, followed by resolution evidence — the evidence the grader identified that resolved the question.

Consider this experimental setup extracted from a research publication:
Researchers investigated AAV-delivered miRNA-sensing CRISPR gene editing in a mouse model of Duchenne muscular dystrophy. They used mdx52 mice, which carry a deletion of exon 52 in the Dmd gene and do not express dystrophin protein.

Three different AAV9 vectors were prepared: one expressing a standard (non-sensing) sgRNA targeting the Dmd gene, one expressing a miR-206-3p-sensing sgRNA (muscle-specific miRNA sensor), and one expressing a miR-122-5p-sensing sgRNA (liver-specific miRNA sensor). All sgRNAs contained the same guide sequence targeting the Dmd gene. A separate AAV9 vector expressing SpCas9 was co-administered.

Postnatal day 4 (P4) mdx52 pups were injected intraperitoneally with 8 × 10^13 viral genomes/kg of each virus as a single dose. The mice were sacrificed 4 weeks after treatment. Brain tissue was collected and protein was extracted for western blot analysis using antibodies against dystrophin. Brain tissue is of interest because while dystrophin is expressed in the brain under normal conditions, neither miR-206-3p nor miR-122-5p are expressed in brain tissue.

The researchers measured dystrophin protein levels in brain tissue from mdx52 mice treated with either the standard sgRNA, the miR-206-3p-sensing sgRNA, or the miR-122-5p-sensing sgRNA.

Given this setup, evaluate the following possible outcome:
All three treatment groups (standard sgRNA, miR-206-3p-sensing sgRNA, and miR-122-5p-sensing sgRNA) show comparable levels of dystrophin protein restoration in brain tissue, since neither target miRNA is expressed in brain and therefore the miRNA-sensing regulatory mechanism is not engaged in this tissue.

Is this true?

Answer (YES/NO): NO